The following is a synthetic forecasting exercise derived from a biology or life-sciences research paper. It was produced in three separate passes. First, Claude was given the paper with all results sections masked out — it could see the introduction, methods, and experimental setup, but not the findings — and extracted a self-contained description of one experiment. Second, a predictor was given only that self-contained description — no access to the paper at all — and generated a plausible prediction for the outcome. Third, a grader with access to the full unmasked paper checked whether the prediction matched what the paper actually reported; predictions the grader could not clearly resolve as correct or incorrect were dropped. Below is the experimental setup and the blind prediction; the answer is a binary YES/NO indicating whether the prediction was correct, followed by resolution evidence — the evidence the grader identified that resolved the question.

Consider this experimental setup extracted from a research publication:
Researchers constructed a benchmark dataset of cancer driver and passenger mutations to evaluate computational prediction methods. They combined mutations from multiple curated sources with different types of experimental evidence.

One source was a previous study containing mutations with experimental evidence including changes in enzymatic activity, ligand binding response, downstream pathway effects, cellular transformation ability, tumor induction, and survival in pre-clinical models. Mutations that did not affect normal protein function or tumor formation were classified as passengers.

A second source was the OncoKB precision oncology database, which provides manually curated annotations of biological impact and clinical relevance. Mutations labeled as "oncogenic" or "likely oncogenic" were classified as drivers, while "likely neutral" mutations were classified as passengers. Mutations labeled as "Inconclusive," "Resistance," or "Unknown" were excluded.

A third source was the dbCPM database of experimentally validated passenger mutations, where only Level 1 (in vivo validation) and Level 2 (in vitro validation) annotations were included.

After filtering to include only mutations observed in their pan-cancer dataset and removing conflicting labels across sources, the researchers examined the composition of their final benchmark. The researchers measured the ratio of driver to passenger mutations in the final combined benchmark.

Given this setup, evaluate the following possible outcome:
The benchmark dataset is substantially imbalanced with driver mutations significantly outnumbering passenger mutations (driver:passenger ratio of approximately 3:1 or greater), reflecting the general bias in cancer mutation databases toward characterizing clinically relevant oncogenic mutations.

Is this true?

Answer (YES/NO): YES